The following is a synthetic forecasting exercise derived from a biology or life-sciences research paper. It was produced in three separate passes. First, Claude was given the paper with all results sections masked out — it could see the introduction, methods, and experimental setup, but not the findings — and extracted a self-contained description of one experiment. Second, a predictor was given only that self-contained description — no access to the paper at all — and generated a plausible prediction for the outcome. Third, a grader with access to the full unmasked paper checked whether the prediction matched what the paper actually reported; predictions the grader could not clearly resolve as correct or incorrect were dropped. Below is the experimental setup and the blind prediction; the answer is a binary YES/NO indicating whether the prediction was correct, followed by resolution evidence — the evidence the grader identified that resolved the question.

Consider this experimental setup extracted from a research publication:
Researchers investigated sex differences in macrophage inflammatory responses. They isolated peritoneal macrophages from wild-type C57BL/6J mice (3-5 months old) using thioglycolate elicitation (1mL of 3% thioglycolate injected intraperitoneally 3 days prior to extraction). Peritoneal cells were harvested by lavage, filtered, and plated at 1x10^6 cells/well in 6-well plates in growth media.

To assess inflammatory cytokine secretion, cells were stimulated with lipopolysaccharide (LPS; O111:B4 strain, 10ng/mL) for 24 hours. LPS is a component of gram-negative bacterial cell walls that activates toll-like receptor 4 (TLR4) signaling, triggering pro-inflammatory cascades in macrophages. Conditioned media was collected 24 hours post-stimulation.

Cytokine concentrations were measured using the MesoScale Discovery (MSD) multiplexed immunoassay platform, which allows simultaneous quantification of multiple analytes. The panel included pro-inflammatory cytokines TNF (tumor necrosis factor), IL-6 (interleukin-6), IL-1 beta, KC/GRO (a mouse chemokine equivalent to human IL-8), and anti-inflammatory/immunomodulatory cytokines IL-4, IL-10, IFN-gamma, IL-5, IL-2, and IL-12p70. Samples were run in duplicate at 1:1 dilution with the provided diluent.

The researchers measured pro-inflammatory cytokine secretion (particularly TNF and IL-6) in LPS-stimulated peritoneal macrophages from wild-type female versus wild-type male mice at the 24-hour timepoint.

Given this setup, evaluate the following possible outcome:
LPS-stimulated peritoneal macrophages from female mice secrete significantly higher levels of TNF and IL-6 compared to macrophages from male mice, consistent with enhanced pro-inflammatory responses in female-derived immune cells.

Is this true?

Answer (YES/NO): YES